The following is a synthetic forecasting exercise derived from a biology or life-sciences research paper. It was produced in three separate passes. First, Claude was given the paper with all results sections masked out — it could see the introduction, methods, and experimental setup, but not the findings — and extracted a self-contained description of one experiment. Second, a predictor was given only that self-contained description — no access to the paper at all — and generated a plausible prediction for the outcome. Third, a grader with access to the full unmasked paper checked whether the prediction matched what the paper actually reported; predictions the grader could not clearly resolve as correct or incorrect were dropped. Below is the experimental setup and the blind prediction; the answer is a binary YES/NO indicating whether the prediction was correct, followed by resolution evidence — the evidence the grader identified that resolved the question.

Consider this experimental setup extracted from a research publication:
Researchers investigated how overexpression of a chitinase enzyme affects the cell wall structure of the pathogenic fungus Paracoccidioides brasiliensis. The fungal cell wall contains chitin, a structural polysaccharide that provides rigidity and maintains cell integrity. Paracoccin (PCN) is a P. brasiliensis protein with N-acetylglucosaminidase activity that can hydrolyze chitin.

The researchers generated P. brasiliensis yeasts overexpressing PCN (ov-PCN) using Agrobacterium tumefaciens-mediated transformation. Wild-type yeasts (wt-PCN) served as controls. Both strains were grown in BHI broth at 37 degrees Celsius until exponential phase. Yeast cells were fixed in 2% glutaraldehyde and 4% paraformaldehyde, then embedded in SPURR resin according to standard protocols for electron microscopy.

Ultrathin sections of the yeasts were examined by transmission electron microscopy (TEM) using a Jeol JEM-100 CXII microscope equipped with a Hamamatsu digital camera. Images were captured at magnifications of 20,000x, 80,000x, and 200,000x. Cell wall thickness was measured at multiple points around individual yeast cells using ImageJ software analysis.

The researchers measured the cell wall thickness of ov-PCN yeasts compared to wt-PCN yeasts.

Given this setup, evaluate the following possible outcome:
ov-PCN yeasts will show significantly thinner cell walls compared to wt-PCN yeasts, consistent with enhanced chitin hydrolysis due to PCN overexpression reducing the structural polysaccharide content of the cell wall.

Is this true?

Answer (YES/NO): YES